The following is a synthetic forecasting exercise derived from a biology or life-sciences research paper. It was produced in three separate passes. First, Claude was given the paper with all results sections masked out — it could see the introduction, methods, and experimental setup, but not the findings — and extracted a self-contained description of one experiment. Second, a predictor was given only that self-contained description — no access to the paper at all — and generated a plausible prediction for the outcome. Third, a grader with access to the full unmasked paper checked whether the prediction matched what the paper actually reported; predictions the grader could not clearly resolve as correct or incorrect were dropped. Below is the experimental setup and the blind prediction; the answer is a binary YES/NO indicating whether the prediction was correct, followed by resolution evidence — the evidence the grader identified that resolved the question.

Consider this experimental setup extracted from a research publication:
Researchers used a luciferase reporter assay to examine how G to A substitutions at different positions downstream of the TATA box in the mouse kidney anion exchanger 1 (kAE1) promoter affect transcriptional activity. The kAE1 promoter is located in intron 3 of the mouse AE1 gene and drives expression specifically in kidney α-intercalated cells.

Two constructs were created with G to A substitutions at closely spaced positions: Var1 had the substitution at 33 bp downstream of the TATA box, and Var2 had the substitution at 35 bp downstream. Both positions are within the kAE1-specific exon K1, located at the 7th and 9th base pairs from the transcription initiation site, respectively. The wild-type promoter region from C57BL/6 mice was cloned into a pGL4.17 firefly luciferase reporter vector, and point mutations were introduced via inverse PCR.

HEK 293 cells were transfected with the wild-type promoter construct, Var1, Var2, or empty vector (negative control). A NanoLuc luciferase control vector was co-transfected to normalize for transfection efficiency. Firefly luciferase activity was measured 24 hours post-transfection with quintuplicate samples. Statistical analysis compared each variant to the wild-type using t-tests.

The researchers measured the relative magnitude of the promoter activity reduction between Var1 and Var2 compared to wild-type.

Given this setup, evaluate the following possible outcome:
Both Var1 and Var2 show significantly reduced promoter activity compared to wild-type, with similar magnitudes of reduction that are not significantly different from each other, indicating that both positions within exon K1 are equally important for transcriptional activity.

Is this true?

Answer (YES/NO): NO